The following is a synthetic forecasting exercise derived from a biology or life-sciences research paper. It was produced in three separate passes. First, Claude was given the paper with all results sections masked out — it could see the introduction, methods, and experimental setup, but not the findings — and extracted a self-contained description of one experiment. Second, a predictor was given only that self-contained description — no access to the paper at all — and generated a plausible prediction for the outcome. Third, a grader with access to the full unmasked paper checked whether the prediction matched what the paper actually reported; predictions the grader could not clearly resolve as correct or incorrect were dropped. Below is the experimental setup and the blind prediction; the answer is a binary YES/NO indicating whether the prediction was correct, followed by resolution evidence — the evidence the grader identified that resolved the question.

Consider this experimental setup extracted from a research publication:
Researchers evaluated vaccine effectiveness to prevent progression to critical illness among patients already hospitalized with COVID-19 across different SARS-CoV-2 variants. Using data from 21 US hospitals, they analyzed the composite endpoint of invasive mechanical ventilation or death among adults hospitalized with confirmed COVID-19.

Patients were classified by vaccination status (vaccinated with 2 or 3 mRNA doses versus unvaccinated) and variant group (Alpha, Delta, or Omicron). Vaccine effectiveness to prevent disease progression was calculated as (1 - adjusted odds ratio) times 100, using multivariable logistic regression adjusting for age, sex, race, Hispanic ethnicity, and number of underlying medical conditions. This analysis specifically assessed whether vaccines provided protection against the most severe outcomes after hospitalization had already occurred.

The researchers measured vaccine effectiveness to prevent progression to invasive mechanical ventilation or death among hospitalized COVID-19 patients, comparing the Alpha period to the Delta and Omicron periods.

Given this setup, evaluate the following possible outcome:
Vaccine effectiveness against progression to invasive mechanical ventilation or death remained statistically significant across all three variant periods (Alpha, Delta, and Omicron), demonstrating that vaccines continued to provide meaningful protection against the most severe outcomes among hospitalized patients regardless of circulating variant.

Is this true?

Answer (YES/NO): YES